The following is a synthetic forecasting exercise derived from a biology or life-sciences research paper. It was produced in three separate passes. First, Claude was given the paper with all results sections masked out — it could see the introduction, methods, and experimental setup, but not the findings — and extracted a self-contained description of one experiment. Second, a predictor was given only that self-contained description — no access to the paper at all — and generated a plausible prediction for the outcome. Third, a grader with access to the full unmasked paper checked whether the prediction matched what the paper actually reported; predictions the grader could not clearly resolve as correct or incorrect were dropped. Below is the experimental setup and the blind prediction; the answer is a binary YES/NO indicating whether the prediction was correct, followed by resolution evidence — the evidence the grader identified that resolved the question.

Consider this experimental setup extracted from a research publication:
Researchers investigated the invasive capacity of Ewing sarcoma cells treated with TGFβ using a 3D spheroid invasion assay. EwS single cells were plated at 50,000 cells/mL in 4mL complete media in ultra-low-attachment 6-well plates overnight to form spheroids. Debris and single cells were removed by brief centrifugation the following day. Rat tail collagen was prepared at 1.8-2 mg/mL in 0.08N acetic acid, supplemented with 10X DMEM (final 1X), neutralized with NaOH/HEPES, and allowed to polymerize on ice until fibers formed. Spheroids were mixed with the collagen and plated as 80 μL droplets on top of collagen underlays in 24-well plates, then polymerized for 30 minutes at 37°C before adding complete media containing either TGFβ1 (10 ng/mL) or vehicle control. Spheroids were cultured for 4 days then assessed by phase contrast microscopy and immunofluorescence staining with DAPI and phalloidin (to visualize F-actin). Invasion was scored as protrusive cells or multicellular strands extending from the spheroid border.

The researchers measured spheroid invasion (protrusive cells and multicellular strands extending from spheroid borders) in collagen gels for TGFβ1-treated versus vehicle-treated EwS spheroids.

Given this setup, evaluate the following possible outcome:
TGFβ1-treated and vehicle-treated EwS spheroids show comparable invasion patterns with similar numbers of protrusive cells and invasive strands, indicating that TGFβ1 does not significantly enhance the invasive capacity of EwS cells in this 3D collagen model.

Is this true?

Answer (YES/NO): NO